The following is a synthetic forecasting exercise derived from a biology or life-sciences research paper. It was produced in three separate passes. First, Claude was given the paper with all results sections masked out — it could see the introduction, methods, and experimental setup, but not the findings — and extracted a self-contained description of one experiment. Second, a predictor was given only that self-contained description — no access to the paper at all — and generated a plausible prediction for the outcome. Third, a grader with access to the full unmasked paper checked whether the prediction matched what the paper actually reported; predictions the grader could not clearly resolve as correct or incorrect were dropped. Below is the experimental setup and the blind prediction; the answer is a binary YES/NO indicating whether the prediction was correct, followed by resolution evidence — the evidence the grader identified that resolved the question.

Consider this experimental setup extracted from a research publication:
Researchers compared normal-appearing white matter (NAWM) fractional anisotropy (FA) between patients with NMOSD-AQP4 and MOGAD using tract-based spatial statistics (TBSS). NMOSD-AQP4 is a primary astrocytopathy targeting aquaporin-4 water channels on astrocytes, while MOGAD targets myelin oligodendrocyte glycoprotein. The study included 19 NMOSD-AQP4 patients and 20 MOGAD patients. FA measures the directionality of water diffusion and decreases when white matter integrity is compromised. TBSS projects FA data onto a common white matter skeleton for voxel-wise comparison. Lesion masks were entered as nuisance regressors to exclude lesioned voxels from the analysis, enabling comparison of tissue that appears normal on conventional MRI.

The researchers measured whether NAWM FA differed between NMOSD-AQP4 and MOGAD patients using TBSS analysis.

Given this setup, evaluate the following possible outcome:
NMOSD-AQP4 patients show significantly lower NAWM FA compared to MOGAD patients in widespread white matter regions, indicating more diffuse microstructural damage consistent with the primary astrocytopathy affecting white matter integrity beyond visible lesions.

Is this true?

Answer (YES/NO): YES